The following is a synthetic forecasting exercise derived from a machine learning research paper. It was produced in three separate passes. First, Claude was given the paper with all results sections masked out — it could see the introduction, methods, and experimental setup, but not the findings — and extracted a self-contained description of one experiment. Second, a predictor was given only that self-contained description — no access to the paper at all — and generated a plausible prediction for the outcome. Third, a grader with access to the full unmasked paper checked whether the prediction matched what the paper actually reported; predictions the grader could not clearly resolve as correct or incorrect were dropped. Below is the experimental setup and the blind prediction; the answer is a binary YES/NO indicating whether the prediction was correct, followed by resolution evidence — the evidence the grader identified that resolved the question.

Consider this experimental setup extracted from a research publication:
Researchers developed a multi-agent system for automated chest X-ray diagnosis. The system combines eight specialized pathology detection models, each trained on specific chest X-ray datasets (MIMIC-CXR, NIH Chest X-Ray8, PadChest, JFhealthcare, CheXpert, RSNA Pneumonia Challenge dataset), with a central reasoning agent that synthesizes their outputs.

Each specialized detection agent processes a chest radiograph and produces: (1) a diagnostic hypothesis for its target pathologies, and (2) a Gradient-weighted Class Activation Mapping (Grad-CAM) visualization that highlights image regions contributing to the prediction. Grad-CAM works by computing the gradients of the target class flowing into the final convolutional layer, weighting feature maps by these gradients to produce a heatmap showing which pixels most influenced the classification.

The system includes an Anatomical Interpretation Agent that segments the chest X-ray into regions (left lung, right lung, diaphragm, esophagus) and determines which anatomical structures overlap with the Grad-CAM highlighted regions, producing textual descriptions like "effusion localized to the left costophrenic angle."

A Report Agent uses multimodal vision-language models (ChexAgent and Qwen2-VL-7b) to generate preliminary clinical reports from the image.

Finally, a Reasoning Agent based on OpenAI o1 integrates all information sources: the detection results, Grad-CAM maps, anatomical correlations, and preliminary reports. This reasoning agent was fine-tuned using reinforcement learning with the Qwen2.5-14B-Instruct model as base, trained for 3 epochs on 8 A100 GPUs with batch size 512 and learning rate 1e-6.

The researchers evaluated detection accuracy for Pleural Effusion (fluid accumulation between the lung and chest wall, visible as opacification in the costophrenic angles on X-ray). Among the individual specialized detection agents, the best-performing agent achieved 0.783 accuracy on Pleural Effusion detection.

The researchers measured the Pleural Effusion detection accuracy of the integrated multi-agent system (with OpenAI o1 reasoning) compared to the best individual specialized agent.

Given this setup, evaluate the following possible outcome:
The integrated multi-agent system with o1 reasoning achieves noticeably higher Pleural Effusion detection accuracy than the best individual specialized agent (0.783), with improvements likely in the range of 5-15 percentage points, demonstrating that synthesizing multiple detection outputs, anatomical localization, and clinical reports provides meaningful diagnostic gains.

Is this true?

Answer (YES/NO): NO